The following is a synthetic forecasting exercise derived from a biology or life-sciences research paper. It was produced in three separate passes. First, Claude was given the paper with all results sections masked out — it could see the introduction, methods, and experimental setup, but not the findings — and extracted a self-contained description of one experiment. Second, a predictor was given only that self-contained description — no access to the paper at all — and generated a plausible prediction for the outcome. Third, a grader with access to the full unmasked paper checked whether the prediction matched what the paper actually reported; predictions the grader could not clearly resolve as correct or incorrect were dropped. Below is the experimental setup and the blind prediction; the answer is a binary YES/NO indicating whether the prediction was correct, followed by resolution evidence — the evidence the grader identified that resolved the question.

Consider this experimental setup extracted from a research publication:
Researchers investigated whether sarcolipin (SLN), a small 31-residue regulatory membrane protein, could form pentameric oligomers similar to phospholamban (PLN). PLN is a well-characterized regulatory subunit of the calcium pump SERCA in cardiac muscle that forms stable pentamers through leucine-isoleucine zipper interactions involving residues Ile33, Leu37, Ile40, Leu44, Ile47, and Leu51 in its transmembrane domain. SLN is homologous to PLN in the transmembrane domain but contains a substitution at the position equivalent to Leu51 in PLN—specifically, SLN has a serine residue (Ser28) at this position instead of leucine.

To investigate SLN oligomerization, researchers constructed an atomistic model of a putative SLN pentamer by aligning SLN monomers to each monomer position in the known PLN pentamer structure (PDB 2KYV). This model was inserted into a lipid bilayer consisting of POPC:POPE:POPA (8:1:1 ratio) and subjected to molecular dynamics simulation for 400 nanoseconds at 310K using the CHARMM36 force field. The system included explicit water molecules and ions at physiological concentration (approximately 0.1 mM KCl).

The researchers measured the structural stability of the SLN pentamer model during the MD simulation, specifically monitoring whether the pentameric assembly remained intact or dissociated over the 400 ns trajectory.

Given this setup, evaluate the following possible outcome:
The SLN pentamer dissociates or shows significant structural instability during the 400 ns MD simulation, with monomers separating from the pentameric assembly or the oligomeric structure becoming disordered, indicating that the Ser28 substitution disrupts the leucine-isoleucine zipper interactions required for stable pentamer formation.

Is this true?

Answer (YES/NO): NO